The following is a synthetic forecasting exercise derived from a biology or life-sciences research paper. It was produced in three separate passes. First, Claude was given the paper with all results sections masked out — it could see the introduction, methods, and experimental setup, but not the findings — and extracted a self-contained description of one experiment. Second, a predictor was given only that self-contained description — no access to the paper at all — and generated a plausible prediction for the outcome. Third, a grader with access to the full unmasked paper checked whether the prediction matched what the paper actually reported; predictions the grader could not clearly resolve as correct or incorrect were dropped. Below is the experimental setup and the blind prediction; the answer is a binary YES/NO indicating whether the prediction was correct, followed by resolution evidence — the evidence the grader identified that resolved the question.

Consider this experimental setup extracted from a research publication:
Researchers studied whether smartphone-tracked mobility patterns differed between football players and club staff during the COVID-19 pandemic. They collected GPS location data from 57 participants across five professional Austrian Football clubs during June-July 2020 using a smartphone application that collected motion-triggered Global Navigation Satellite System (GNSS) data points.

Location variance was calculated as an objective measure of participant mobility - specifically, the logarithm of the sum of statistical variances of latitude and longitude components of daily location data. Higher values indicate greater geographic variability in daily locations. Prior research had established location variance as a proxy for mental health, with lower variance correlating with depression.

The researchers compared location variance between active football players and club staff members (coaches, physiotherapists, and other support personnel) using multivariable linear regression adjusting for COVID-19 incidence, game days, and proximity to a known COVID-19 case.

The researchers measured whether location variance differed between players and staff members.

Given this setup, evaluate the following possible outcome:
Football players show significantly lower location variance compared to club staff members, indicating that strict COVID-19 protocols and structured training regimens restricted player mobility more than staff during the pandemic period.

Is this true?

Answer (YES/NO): NO